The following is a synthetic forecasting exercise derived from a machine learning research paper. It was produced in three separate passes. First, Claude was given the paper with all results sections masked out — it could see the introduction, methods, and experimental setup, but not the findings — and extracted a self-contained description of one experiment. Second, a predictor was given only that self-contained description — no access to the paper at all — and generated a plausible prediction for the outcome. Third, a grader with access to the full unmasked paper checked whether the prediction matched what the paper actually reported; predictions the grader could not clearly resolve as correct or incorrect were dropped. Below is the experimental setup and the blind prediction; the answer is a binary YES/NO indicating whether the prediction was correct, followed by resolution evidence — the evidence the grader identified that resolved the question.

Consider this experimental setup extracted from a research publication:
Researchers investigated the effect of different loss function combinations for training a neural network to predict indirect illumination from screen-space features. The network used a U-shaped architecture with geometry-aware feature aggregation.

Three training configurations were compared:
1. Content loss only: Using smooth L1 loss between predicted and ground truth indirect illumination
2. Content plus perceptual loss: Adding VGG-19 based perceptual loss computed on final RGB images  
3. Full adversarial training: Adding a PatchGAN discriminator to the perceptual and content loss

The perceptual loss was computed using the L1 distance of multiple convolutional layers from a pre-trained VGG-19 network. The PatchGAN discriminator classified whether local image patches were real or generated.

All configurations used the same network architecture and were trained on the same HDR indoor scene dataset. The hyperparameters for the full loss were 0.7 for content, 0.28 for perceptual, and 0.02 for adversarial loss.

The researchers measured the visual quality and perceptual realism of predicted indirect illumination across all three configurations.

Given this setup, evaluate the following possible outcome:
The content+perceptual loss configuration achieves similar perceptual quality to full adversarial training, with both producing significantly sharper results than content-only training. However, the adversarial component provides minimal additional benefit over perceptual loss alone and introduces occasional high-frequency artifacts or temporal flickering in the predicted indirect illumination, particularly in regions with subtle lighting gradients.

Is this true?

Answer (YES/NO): NO